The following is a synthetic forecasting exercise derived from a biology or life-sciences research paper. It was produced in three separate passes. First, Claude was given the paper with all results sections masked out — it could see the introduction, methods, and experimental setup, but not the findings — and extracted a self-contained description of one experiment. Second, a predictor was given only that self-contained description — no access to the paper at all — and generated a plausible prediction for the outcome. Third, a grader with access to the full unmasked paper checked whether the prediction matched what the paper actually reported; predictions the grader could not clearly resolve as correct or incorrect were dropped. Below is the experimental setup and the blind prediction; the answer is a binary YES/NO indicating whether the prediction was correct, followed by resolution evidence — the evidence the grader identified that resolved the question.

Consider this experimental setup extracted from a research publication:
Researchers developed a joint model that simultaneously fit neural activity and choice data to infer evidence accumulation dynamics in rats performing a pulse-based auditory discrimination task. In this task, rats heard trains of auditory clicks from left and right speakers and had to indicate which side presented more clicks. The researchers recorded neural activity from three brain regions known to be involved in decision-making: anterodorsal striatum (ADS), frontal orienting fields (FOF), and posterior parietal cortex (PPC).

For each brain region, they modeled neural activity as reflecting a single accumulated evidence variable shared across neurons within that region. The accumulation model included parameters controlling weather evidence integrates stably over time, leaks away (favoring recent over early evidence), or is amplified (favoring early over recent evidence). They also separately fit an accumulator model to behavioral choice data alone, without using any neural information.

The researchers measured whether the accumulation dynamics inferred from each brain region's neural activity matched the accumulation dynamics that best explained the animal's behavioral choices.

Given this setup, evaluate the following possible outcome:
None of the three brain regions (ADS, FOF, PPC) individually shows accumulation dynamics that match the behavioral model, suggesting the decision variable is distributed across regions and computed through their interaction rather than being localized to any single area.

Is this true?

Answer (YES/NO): YES